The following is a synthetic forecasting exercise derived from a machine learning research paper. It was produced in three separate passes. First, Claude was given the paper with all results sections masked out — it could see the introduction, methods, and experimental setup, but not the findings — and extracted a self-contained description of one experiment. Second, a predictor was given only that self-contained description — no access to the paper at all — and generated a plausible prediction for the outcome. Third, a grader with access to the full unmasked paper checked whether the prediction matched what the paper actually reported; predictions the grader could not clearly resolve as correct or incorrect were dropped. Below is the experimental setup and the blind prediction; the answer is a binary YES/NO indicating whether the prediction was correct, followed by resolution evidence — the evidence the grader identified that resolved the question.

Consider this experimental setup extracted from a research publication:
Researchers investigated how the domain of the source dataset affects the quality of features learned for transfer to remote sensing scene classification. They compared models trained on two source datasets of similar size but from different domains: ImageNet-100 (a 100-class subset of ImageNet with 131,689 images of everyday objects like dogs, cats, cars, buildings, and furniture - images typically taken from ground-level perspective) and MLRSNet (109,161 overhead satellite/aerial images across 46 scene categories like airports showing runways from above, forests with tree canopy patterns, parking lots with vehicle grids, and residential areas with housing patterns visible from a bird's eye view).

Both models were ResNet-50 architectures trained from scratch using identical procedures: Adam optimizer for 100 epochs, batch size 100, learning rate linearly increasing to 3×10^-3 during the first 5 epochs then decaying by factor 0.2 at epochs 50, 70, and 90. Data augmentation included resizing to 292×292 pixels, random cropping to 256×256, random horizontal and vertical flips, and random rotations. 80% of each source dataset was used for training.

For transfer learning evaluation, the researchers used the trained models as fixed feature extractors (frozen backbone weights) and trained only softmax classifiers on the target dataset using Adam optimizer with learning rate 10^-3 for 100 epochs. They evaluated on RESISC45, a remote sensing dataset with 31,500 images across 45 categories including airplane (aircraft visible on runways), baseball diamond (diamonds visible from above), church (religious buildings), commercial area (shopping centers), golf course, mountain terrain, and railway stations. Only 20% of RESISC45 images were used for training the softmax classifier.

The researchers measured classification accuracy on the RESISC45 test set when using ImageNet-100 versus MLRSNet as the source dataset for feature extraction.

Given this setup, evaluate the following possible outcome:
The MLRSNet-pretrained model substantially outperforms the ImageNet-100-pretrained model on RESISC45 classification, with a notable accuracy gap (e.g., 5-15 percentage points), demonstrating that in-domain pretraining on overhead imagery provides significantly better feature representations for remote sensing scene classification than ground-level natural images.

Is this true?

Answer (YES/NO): YES